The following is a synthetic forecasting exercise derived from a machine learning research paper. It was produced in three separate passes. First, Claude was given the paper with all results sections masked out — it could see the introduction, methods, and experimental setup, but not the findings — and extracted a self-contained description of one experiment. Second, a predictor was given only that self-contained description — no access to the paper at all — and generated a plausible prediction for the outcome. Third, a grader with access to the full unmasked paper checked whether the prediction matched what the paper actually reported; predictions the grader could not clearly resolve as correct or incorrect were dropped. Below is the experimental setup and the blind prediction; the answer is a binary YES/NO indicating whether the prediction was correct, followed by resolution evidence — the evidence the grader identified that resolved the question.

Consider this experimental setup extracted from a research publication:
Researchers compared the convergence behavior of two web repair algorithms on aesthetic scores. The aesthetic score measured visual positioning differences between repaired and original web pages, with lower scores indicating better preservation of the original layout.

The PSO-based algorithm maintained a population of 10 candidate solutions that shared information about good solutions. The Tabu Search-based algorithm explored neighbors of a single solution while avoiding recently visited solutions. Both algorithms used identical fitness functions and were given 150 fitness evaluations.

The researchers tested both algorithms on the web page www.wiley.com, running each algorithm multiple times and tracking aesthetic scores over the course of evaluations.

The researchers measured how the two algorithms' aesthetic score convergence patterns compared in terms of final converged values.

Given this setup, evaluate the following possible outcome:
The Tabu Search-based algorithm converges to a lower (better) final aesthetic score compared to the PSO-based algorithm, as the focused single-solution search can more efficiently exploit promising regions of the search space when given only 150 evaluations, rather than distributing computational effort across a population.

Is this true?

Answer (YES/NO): NO